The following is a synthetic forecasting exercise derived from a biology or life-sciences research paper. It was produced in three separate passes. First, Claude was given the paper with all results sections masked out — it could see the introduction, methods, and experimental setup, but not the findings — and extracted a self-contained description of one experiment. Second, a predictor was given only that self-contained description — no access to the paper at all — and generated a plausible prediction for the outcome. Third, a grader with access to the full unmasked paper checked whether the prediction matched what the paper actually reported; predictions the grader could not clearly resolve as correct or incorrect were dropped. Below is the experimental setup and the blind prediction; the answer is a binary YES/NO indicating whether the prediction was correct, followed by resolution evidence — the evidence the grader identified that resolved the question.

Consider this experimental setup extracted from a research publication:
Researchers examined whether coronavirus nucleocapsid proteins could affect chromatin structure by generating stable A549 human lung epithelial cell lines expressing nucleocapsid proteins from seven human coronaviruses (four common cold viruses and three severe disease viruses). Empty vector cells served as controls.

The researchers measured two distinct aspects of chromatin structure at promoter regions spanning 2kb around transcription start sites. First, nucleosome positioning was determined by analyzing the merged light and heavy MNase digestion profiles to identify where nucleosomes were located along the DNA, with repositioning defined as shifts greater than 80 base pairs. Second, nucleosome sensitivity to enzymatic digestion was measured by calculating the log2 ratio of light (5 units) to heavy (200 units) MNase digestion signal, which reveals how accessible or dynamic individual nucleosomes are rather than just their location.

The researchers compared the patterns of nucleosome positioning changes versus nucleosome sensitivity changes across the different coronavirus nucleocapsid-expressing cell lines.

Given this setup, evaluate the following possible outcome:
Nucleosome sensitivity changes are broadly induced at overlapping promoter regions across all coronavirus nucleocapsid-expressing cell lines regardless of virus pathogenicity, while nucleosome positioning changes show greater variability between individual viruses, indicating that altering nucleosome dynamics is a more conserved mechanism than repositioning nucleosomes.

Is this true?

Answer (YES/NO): NO